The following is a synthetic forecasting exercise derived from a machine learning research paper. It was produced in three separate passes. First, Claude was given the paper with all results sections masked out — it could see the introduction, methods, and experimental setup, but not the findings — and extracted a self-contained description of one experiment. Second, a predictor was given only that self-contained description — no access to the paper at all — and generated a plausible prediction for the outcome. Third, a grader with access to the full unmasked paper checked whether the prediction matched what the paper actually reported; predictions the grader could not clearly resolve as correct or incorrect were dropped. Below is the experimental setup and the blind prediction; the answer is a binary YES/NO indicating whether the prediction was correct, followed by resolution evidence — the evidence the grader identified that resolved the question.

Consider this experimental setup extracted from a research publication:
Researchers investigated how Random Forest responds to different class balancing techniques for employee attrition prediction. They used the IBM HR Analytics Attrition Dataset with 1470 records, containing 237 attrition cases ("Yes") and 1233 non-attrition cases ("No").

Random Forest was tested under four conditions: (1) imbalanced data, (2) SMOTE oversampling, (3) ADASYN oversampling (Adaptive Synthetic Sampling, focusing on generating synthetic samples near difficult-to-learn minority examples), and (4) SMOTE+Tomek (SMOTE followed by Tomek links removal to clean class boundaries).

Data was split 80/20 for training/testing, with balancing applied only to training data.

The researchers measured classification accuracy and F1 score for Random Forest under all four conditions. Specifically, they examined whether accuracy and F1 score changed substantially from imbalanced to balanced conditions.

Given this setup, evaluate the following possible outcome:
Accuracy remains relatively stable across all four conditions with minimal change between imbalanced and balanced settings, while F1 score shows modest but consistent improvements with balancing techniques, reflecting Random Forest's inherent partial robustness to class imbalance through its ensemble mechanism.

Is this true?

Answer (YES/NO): NO